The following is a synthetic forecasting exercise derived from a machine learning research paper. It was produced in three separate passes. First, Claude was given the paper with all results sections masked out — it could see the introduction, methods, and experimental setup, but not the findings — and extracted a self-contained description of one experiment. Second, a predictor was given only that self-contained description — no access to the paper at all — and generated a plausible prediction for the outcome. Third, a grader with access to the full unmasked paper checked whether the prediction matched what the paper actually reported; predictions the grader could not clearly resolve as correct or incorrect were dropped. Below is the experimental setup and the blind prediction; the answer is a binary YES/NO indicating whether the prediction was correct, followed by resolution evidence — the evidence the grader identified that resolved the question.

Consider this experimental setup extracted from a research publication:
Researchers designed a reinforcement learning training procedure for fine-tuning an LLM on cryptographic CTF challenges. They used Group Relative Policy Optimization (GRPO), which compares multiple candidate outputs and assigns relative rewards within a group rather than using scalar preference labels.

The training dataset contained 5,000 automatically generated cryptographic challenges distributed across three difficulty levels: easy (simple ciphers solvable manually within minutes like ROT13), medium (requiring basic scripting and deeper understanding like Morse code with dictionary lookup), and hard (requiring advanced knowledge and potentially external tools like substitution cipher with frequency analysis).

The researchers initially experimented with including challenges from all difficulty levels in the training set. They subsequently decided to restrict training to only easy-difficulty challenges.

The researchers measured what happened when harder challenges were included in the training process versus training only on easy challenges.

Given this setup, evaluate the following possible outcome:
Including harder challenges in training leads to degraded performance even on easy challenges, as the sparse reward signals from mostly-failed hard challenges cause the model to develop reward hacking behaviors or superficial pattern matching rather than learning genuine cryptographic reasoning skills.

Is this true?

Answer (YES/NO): NO